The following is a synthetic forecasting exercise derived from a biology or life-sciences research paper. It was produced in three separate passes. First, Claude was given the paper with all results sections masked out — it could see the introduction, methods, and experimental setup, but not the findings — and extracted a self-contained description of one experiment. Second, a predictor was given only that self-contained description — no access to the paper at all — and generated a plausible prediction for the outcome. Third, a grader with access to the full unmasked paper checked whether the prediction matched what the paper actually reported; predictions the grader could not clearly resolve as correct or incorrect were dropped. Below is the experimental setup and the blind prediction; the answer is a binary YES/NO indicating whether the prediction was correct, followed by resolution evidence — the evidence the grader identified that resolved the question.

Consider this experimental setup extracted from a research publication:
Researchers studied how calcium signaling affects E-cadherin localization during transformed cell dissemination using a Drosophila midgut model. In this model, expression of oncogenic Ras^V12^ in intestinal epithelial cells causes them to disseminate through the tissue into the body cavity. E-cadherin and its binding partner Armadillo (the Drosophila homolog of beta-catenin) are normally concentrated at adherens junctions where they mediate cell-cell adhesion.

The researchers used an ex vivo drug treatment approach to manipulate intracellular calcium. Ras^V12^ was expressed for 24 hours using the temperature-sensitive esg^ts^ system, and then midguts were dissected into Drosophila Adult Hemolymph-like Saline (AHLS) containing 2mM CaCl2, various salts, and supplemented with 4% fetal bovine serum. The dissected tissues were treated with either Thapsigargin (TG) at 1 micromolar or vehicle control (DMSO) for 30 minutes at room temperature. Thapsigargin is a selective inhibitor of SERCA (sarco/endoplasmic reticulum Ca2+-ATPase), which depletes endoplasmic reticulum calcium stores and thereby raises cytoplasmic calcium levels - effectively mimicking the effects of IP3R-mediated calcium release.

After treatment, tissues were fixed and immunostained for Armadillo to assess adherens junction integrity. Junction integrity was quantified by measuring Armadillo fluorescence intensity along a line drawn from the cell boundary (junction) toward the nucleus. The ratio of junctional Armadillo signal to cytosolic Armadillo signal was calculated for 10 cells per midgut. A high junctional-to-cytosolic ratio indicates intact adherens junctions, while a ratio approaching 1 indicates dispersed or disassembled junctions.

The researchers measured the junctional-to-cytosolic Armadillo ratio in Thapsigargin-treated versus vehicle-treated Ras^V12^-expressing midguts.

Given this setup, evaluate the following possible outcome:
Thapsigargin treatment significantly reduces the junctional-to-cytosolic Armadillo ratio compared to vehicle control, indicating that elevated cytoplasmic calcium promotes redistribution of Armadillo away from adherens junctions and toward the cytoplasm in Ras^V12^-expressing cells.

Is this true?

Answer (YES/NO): YES